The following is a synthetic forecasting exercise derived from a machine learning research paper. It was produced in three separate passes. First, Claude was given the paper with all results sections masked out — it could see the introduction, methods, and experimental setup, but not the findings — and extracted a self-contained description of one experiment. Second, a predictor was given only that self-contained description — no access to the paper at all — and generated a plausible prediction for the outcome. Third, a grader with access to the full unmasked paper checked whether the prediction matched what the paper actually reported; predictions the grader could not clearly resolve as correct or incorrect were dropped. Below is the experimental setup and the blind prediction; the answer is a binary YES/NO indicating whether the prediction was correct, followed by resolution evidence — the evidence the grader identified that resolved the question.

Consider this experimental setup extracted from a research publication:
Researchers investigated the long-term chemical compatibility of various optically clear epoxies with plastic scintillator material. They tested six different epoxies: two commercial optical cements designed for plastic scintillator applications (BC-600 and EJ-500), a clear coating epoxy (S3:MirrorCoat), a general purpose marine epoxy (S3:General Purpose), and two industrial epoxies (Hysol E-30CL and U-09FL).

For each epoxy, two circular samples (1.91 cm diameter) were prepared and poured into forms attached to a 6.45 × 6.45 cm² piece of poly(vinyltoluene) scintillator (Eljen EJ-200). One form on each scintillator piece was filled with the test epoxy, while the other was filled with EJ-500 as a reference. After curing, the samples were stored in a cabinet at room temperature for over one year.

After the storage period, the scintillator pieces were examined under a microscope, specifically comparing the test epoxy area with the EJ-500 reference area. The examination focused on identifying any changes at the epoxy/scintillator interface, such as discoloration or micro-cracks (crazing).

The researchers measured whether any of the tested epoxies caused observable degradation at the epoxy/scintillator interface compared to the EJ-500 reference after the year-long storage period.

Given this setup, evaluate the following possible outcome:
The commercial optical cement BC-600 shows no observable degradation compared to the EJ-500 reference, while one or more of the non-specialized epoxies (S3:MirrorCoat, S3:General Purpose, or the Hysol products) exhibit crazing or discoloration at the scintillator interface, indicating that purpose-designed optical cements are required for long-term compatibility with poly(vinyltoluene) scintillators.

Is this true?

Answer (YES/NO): NO